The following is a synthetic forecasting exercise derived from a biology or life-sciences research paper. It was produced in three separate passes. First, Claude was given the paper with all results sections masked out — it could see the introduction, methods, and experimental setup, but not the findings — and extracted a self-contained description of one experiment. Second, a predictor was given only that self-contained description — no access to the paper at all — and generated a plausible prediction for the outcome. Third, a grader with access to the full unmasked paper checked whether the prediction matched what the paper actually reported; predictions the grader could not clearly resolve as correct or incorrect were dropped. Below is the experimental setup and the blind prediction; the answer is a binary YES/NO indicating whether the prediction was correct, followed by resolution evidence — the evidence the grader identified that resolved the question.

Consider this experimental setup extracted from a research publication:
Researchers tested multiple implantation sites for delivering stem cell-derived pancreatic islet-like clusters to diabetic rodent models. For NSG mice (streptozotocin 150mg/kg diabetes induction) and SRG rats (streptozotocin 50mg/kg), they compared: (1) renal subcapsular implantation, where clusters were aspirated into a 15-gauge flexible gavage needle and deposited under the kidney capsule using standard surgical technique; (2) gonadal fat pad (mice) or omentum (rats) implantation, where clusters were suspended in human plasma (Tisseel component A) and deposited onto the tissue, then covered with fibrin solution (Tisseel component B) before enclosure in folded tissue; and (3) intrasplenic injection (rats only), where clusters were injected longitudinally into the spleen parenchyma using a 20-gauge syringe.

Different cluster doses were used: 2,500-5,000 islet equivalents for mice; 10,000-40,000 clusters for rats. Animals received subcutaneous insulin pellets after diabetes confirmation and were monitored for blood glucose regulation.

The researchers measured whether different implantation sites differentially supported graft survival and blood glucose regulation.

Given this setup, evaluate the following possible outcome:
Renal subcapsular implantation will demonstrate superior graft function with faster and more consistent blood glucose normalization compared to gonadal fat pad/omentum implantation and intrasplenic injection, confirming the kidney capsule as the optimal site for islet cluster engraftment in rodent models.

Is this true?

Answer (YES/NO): NO